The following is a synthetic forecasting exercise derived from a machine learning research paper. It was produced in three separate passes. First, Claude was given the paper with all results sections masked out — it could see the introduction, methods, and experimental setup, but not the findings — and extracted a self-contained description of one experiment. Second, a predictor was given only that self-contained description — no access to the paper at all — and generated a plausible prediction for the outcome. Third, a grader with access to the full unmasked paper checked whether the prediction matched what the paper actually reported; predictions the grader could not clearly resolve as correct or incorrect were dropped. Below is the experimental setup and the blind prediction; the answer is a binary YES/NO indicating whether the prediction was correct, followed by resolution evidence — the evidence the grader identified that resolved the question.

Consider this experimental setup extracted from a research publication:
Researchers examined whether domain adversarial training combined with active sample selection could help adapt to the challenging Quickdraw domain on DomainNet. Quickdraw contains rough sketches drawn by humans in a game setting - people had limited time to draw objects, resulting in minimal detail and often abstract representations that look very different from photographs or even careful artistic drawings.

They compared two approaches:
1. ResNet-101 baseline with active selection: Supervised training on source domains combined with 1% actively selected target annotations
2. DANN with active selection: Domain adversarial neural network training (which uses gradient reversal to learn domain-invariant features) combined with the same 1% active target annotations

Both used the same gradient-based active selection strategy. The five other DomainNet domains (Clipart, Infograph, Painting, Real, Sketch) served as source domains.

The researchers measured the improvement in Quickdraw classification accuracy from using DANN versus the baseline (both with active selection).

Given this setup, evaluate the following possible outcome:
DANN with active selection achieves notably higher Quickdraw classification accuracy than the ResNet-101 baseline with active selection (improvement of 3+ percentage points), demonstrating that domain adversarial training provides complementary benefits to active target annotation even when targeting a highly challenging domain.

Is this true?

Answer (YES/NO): YES